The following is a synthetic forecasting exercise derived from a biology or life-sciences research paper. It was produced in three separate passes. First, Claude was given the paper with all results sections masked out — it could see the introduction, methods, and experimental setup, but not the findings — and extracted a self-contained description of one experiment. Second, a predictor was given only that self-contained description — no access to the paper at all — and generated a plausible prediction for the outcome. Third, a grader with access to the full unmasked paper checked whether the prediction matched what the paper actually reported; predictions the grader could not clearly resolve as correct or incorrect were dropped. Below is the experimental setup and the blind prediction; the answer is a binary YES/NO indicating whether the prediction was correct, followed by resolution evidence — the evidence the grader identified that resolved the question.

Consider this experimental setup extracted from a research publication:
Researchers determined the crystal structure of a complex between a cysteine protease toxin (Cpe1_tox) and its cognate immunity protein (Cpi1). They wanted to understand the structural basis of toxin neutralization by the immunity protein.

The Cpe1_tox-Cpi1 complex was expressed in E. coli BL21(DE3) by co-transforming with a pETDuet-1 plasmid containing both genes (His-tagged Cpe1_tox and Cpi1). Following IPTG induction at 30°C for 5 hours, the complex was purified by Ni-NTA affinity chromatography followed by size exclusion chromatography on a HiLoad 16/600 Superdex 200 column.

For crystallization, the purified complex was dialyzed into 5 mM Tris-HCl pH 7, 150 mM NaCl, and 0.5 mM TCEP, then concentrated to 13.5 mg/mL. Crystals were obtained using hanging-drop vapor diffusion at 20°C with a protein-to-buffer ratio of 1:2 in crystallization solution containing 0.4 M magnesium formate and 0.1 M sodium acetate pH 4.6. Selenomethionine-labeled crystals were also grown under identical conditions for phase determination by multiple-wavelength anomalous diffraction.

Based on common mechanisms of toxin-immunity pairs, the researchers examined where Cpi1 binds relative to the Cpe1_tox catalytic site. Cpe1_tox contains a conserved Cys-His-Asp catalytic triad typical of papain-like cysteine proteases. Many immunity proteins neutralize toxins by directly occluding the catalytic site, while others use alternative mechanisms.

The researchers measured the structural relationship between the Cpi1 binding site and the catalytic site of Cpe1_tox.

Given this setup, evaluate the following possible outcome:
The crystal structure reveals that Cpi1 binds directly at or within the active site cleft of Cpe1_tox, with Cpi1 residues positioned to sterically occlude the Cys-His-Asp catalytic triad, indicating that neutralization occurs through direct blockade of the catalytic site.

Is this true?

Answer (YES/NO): NO